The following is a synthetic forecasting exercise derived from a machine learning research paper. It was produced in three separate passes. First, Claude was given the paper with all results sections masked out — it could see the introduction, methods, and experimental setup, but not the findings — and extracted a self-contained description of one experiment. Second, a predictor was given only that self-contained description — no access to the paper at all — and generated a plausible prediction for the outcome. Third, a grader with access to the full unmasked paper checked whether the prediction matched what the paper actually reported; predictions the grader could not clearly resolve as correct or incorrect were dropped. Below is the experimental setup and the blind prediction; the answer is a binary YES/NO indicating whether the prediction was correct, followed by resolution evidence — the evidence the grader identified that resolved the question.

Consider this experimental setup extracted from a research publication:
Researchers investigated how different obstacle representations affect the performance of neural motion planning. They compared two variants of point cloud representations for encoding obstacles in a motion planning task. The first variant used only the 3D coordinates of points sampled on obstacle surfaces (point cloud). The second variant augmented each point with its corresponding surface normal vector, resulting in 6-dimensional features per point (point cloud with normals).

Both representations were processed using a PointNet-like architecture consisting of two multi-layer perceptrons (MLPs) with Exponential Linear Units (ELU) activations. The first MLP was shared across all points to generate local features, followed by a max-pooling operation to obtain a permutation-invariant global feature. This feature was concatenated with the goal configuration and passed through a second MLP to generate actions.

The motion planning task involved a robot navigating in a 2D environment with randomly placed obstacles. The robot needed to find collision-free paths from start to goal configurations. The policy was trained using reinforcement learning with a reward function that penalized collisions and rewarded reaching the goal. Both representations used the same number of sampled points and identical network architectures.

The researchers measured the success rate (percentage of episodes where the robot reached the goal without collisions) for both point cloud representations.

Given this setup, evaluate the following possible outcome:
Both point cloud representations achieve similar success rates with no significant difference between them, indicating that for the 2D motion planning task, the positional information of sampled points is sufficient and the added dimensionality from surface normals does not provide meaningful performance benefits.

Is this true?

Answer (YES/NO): NO